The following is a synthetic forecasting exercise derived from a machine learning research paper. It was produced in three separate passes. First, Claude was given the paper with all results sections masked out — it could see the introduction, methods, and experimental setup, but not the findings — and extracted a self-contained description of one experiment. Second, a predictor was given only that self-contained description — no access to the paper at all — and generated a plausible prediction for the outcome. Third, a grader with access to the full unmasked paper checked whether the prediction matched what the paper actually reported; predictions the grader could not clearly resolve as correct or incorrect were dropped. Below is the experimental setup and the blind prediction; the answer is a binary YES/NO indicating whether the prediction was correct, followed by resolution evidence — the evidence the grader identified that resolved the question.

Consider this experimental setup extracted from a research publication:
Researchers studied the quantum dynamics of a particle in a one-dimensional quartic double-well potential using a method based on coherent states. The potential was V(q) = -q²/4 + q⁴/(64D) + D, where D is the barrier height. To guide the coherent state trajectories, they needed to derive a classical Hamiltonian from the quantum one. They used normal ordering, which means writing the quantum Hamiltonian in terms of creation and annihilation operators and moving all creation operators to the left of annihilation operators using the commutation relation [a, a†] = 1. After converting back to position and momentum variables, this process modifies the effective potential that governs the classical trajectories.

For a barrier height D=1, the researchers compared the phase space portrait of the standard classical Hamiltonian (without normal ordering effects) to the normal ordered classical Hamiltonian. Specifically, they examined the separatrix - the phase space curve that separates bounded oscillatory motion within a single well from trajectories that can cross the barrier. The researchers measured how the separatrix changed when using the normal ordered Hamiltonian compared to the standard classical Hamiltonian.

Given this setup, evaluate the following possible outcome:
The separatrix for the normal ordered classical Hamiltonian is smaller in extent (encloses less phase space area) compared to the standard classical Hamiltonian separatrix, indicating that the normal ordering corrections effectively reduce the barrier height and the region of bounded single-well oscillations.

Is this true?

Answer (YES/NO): YES